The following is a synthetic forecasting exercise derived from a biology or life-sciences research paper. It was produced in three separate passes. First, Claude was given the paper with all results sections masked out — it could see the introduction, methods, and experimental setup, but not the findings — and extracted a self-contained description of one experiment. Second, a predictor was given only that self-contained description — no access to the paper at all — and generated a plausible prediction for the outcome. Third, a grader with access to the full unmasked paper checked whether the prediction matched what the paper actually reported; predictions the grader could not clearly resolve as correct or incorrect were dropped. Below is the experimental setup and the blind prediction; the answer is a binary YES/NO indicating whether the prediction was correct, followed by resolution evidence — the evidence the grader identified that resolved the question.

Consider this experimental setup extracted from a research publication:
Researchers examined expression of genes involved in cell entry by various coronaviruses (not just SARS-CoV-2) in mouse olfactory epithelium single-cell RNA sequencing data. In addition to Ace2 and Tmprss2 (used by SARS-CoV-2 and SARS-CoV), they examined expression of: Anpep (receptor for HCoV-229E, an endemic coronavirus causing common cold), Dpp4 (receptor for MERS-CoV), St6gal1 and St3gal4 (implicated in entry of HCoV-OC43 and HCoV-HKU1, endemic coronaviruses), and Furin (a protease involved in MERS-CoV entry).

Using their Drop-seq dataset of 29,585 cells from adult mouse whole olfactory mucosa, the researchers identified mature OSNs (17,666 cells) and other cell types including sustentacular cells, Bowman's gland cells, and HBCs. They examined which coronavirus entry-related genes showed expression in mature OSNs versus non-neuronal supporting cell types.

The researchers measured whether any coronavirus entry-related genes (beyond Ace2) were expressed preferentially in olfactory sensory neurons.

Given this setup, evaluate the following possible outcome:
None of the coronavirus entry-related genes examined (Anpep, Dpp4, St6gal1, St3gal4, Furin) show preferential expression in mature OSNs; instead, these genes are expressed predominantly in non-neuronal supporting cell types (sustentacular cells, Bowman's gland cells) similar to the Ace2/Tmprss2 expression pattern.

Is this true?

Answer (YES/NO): NO